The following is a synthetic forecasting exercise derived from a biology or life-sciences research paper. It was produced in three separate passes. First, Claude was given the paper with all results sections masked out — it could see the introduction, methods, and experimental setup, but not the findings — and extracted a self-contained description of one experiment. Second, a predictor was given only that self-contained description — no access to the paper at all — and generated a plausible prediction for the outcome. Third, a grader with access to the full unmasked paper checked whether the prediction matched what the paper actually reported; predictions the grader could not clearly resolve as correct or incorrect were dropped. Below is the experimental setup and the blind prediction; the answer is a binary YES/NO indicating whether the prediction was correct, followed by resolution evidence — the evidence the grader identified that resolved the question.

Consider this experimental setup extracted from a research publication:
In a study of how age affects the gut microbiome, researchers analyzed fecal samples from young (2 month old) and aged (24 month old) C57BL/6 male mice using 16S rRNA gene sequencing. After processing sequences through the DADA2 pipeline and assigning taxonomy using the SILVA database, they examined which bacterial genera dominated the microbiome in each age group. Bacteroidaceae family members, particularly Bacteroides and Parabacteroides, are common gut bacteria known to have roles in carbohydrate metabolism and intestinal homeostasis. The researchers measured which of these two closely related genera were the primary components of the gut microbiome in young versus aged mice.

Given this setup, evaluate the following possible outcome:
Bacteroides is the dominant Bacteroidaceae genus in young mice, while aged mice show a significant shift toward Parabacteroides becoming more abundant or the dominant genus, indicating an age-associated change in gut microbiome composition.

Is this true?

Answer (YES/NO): YES